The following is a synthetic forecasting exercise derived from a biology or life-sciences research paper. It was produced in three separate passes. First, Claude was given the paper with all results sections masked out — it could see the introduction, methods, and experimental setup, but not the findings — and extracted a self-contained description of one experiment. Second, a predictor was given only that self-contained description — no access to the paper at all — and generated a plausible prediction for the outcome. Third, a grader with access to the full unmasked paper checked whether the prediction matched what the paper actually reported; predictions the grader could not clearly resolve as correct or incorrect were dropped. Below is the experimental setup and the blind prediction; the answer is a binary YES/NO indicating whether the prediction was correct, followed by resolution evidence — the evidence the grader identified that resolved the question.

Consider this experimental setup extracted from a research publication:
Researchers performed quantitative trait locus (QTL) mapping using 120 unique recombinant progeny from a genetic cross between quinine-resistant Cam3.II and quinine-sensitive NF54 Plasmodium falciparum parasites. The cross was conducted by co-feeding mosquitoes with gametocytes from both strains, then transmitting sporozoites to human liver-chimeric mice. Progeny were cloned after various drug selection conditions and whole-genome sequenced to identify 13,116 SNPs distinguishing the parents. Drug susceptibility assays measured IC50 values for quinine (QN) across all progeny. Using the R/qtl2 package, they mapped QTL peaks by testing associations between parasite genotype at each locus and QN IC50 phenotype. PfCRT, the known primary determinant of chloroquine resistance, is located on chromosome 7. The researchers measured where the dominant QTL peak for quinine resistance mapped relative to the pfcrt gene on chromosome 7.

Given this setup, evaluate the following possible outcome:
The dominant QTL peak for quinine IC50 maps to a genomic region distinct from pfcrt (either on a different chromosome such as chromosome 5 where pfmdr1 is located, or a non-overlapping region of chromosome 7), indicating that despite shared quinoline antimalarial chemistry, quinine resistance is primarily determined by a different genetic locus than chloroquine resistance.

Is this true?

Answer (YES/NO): YES